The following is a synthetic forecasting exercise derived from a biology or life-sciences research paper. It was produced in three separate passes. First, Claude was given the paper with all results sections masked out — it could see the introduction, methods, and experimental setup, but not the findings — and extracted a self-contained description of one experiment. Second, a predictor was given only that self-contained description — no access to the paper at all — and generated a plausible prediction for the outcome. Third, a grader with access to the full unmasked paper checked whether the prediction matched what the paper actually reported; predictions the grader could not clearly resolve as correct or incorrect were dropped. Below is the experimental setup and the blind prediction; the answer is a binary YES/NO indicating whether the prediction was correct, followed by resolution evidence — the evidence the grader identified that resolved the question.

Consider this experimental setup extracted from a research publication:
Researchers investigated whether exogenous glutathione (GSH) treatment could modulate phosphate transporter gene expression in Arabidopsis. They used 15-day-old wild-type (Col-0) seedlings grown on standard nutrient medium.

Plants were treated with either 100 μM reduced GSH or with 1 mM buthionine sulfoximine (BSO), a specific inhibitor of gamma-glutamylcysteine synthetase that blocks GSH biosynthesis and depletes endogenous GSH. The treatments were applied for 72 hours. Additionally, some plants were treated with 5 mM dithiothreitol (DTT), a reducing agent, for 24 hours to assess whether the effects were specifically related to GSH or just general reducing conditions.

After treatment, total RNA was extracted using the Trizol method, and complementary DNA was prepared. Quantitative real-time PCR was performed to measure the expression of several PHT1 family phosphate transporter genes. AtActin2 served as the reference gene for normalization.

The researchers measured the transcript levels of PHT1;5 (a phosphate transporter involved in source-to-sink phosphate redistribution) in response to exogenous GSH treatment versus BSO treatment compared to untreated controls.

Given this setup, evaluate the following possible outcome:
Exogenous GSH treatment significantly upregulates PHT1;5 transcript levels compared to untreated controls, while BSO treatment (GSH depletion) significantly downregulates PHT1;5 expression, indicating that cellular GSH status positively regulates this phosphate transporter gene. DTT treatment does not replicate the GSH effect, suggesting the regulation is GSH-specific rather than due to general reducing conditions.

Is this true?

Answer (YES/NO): YES